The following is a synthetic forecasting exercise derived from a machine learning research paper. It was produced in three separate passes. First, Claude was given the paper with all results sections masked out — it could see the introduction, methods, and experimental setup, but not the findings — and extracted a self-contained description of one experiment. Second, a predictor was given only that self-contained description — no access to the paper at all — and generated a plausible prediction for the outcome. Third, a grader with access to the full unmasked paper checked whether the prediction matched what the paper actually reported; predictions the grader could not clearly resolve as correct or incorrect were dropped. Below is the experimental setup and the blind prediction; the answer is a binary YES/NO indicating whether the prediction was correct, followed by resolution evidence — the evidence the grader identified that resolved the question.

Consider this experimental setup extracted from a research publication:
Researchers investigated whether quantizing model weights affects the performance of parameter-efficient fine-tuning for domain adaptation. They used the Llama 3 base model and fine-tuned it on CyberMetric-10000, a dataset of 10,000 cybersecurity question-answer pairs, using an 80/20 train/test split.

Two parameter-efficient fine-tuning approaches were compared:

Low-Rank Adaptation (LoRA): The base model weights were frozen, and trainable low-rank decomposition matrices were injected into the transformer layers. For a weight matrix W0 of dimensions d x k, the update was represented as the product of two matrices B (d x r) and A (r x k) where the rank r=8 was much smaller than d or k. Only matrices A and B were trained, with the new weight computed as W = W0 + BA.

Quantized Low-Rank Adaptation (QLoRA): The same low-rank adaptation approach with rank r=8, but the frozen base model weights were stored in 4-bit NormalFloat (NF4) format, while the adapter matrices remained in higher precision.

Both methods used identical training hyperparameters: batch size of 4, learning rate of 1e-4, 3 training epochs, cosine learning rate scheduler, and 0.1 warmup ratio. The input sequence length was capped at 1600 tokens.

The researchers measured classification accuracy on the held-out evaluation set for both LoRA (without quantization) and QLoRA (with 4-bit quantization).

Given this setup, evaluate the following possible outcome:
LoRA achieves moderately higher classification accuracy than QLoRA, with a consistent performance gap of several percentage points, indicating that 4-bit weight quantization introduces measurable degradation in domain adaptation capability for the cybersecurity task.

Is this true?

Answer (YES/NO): NO